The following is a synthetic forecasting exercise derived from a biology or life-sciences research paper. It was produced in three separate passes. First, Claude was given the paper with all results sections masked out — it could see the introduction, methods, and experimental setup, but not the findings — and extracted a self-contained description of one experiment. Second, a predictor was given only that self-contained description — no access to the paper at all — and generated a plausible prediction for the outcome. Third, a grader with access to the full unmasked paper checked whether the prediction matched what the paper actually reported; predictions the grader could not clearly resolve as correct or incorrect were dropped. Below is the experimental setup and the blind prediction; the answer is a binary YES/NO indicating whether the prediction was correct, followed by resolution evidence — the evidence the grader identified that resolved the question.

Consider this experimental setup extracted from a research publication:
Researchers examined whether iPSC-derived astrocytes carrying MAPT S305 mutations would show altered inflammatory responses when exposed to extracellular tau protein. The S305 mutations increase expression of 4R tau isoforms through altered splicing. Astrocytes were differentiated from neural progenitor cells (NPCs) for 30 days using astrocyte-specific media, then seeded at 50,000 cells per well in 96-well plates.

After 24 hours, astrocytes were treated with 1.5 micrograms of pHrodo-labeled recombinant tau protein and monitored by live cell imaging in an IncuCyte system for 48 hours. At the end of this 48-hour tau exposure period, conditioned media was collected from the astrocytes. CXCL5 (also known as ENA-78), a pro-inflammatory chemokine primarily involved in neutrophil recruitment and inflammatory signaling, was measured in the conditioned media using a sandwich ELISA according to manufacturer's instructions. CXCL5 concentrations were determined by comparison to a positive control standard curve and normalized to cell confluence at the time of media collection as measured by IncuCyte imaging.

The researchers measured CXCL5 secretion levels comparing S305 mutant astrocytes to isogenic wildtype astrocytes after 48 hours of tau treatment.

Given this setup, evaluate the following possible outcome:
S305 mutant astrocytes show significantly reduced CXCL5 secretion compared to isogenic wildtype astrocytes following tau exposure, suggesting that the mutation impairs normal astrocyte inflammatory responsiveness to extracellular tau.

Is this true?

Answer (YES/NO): NO